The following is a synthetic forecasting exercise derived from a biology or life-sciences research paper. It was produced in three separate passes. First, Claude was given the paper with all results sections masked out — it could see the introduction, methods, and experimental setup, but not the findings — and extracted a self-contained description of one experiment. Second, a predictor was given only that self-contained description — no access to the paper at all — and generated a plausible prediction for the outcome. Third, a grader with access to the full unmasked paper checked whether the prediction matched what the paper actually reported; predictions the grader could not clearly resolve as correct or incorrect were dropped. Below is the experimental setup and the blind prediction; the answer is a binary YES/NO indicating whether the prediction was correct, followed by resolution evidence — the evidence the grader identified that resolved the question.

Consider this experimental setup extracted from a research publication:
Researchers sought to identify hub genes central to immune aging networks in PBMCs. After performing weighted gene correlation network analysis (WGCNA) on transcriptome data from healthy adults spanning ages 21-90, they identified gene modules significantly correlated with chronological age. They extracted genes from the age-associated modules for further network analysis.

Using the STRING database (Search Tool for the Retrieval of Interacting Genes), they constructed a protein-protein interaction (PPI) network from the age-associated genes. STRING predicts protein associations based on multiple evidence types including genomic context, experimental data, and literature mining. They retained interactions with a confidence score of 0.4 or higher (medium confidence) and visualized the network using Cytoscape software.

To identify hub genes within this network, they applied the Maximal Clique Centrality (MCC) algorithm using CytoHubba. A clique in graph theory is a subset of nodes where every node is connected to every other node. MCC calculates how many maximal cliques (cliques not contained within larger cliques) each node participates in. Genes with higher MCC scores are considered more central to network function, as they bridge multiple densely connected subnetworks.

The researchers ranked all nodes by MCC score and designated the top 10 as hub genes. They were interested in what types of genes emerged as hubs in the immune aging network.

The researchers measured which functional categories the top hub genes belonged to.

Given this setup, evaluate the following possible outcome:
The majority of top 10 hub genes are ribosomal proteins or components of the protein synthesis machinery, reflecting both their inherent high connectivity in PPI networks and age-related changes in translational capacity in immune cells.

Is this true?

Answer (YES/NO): NO